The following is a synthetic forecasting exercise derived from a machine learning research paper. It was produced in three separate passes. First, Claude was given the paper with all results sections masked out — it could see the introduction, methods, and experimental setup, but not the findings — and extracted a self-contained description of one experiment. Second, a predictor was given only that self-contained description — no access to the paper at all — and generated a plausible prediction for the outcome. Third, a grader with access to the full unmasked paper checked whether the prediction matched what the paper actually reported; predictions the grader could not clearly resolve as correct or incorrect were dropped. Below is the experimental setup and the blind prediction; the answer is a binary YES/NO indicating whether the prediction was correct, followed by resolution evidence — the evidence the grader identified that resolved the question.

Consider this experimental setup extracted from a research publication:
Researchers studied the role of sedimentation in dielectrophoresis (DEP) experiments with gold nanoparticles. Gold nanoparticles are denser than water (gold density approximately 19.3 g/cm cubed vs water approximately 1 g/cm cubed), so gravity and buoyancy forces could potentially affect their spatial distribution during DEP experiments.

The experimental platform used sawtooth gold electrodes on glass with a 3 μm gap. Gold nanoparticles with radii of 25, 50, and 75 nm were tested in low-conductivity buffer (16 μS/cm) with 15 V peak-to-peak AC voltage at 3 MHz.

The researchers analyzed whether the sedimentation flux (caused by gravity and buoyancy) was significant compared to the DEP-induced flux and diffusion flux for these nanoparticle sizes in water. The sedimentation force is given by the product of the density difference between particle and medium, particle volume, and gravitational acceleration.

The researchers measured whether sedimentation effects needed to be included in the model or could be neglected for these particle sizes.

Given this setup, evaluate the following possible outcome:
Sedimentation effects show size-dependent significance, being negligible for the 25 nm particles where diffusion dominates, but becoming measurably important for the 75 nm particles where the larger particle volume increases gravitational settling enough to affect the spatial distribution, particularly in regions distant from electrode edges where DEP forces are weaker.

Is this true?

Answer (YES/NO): NO